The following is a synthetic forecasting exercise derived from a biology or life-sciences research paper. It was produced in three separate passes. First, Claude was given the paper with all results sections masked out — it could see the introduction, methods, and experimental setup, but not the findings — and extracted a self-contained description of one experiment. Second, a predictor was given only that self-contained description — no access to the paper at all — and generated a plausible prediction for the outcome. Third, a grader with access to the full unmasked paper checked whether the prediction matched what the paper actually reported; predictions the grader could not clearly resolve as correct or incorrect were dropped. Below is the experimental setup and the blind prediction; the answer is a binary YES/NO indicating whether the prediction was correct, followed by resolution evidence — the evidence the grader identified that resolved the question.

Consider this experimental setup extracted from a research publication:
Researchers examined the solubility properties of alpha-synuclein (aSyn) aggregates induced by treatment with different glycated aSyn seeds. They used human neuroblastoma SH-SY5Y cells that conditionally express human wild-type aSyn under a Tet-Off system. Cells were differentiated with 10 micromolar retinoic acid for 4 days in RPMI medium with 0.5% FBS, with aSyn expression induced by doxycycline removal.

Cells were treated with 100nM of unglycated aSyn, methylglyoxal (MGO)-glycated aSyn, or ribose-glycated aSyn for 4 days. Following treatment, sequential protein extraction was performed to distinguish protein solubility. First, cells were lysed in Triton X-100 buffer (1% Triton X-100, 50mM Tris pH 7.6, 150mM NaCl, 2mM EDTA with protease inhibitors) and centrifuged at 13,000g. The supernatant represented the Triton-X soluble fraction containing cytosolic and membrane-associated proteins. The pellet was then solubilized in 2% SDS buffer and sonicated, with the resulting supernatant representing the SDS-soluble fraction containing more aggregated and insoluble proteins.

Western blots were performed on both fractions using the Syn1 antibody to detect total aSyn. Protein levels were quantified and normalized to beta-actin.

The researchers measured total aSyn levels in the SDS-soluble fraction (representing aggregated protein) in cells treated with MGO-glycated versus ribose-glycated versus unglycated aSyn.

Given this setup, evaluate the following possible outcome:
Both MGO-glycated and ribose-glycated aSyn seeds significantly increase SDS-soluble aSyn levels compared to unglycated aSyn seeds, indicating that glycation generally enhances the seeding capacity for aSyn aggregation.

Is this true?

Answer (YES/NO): NO